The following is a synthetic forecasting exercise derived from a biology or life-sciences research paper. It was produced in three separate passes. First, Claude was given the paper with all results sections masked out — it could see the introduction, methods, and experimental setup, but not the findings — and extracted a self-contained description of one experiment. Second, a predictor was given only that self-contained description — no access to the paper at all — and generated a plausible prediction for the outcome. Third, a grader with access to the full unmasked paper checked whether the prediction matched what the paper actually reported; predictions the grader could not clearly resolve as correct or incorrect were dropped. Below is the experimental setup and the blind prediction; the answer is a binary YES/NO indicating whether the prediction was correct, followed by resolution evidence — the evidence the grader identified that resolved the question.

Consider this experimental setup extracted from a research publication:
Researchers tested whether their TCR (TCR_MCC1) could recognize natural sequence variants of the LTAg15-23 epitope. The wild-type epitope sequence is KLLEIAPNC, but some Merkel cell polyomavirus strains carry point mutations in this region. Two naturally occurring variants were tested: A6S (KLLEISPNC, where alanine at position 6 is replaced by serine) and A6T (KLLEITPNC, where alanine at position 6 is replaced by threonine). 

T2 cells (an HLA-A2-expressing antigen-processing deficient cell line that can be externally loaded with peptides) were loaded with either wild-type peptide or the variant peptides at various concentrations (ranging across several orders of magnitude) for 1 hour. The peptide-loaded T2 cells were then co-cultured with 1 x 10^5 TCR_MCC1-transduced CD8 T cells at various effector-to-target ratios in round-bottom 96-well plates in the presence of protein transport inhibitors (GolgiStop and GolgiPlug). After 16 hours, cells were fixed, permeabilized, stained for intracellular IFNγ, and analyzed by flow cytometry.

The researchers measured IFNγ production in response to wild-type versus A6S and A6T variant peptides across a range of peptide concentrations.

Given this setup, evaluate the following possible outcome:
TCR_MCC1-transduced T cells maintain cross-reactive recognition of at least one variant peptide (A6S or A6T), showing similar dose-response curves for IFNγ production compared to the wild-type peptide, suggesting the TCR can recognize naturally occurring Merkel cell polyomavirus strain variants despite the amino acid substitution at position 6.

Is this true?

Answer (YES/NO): YES